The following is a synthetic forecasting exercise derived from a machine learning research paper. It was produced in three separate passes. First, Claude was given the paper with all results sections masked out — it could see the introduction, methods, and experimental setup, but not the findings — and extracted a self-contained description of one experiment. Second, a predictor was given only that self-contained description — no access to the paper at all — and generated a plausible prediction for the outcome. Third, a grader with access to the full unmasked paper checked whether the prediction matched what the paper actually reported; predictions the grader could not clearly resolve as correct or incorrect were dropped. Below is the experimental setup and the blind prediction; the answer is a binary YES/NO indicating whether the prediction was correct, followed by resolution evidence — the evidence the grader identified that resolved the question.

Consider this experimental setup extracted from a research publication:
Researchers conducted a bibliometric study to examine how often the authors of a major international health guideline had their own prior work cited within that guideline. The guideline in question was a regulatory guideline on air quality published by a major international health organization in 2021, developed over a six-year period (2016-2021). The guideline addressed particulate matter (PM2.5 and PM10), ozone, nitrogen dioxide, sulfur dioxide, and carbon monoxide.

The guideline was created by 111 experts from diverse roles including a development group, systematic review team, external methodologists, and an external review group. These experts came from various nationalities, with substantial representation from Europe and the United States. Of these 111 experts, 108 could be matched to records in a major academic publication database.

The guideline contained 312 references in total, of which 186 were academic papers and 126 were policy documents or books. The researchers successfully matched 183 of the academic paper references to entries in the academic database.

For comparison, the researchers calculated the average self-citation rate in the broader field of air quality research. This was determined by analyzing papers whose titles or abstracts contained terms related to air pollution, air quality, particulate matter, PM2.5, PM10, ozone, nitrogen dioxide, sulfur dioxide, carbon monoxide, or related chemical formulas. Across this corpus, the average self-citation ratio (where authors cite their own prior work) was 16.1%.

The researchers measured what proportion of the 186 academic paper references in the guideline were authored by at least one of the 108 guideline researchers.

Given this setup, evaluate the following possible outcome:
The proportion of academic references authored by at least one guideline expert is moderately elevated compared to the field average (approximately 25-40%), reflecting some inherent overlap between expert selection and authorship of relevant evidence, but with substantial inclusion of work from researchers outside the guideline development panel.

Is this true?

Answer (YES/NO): NO